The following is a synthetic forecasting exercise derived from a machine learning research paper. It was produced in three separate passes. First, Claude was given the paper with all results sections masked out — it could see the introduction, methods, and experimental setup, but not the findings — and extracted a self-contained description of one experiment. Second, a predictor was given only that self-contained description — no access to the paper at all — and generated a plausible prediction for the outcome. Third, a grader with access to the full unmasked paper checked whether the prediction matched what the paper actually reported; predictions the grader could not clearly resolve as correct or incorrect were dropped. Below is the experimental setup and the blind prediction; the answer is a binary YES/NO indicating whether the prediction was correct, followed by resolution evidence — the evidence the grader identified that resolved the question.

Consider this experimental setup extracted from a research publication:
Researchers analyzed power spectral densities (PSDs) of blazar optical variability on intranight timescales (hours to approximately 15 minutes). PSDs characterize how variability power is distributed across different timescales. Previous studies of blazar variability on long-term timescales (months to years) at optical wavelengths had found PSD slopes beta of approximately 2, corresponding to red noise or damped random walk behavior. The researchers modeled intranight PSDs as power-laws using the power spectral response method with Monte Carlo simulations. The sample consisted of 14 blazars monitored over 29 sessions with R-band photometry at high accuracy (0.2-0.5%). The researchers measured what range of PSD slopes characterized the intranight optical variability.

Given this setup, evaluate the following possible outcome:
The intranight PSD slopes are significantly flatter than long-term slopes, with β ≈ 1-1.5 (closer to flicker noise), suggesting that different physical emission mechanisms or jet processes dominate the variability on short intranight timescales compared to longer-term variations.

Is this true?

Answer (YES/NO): NO